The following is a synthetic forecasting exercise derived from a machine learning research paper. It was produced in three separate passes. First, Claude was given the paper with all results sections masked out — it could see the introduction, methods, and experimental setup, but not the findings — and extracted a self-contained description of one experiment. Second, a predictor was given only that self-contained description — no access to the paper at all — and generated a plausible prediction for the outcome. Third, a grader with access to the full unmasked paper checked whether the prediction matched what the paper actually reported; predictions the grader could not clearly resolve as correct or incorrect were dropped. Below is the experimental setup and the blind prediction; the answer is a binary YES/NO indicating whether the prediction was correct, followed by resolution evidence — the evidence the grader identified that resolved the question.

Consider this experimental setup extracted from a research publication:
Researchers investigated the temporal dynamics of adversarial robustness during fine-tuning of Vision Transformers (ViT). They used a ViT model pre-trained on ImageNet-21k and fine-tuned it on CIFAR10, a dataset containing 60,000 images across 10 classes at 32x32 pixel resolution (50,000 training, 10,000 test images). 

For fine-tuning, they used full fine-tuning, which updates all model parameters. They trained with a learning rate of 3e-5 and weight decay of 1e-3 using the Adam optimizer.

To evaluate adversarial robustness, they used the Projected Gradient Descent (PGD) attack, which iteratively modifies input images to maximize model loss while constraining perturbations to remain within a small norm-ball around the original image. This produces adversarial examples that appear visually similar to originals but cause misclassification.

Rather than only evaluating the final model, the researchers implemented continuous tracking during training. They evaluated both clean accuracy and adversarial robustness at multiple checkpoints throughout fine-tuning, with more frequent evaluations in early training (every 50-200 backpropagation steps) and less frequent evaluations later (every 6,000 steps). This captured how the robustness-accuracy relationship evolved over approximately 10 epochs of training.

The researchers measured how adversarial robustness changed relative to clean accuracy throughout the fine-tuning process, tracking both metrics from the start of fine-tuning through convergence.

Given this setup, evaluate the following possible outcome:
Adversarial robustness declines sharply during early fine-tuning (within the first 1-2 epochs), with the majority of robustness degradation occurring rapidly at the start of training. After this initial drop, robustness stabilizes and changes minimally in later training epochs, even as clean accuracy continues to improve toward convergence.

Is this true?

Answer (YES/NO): NO